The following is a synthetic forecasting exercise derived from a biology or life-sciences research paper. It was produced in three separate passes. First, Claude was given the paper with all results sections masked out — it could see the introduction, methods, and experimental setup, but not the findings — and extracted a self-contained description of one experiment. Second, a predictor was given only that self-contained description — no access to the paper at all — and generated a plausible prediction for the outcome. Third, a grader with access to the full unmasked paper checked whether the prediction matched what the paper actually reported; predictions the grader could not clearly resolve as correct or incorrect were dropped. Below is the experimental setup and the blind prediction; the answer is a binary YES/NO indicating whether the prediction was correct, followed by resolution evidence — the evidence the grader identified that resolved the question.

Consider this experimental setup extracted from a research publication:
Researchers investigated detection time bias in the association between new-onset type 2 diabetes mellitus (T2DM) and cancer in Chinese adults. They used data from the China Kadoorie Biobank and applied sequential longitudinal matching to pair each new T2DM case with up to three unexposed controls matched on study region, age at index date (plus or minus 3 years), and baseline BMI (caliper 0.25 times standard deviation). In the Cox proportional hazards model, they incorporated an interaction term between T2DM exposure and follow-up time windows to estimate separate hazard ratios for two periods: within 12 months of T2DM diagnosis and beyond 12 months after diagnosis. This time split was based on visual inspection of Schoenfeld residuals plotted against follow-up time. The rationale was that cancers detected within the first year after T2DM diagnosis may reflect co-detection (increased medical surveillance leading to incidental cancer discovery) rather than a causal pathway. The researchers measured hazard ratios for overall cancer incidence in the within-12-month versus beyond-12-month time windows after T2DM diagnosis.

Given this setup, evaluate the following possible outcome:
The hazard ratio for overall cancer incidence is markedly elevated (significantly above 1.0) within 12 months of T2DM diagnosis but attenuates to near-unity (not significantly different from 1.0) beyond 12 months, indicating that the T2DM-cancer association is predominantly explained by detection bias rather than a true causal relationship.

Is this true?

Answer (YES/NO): NO